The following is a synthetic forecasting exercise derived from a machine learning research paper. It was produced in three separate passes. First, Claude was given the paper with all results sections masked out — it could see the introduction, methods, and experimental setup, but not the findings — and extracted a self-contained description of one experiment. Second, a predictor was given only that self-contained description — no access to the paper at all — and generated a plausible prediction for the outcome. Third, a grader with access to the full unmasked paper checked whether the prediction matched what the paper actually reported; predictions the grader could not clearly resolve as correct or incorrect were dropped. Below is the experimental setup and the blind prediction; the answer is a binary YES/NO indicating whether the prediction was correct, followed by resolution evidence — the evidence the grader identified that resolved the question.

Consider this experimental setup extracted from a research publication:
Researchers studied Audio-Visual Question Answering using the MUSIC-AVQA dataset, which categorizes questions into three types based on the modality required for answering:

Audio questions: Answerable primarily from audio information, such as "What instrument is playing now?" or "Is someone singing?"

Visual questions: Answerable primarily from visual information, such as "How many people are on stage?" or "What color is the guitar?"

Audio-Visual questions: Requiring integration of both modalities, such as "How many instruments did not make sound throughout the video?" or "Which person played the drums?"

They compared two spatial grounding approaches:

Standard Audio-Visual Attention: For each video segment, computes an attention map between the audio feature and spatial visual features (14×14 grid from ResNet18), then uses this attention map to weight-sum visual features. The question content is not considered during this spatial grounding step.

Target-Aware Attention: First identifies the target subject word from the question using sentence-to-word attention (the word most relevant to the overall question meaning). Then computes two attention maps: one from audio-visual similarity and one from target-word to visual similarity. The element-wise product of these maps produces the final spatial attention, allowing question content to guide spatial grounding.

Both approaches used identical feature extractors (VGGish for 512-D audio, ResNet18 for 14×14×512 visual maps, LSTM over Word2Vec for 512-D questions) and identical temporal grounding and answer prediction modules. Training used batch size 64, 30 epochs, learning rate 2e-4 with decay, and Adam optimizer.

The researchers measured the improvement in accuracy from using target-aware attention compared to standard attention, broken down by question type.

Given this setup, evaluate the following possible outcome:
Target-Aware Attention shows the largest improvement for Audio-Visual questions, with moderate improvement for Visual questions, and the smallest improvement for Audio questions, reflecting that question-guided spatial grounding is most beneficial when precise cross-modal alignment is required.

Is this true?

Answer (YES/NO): NO